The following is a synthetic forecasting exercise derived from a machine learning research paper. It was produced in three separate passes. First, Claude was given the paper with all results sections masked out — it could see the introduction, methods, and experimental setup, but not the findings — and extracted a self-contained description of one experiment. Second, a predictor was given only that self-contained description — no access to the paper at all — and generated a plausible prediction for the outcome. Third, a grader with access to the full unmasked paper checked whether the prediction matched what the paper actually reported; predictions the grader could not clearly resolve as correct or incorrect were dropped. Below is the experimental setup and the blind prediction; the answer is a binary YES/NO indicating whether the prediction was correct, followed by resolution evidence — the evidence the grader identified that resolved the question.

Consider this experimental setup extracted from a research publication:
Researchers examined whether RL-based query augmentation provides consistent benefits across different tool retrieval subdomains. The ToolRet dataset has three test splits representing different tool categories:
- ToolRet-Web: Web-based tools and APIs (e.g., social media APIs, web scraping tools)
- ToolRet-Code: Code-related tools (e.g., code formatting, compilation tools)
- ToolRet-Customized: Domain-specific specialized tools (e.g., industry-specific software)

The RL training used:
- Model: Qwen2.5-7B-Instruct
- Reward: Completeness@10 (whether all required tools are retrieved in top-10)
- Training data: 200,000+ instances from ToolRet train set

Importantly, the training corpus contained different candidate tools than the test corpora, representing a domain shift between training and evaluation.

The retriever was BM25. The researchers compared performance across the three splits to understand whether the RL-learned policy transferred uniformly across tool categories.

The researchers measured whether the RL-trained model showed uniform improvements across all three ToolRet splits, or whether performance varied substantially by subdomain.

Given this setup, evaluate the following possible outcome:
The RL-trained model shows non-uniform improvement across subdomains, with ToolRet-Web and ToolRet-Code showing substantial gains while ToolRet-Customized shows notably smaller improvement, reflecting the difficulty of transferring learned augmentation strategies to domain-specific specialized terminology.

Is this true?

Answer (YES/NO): NO